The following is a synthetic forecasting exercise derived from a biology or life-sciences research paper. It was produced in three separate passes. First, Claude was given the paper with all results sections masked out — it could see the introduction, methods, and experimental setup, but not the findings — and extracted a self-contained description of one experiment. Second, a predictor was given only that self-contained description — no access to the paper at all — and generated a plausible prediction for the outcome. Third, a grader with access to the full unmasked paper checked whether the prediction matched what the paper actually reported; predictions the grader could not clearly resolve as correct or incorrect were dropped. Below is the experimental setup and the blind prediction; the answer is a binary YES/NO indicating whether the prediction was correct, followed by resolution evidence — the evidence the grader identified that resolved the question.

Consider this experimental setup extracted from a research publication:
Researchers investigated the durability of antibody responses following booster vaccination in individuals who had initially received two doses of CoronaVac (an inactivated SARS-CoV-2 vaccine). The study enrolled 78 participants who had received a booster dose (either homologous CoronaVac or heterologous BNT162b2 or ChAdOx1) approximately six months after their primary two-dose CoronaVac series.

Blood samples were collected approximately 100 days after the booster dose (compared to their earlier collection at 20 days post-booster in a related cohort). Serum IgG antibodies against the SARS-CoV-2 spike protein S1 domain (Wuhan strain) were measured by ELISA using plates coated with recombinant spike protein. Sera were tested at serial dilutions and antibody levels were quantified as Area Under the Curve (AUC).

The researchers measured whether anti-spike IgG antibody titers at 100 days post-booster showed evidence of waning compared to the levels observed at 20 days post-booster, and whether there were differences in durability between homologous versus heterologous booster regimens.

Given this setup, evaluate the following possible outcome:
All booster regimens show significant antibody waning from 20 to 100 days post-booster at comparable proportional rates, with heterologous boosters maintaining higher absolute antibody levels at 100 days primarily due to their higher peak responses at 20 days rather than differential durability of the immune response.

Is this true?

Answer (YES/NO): NO